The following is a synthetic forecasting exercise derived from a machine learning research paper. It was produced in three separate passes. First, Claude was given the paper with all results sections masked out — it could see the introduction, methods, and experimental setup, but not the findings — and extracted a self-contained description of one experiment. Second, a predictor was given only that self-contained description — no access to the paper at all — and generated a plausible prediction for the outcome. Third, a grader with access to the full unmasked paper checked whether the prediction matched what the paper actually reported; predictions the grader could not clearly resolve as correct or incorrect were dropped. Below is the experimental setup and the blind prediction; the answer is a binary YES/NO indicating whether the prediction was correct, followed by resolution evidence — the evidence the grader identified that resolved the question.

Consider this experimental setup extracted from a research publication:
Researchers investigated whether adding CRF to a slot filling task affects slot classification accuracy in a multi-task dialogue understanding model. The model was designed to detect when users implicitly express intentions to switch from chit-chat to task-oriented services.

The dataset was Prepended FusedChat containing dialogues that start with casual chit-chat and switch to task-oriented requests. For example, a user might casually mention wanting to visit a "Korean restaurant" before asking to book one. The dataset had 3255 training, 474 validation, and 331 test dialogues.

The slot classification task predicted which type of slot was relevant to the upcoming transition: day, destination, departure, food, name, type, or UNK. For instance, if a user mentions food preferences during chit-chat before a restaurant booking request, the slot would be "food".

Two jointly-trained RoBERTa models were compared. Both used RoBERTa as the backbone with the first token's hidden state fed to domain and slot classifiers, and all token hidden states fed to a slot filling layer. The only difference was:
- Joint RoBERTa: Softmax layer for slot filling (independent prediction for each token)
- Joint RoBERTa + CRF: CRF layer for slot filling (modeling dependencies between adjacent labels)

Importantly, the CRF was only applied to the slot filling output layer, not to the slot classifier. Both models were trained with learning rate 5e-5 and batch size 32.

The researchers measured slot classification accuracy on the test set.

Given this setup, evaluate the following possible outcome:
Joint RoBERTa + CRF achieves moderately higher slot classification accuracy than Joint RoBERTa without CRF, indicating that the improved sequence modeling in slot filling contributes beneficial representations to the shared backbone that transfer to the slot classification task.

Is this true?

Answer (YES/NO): NO